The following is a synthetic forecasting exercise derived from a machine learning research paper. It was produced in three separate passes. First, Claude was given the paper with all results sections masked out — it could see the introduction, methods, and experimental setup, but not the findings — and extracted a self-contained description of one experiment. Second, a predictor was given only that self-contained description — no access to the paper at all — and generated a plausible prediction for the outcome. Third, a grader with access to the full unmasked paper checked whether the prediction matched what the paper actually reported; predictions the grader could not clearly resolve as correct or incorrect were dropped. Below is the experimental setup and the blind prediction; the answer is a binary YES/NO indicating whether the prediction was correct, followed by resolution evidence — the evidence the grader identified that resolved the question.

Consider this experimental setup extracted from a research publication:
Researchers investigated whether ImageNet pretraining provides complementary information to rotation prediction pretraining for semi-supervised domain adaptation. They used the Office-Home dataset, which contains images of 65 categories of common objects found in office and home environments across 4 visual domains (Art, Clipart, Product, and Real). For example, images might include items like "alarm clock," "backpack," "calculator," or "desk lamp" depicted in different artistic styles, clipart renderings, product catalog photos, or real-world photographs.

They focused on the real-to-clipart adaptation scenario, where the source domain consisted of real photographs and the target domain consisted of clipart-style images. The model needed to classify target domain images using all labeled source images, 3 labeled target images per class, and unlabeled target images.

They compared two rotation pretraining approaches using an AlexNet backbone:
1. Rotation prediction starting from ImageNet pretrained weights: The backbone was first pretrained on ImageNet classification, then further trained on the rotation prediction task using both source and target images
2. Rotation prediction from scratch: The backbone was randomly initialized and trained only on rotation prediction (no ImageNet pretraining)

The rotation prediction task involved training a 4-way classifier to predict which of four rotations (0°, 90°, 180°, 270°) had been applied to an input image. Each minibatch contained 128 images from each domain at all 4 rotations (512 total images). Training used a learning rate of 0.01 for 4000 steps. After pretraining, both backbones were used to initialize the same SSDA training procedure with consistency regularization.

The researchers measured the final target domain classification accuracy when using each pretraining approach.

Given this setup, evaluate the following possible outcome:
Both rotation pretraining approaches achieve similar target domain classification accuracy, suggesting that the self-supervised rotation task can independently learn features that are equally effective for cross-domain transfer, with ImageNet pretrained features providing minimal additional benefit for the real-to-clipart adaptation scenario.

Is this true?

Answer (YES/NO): NO